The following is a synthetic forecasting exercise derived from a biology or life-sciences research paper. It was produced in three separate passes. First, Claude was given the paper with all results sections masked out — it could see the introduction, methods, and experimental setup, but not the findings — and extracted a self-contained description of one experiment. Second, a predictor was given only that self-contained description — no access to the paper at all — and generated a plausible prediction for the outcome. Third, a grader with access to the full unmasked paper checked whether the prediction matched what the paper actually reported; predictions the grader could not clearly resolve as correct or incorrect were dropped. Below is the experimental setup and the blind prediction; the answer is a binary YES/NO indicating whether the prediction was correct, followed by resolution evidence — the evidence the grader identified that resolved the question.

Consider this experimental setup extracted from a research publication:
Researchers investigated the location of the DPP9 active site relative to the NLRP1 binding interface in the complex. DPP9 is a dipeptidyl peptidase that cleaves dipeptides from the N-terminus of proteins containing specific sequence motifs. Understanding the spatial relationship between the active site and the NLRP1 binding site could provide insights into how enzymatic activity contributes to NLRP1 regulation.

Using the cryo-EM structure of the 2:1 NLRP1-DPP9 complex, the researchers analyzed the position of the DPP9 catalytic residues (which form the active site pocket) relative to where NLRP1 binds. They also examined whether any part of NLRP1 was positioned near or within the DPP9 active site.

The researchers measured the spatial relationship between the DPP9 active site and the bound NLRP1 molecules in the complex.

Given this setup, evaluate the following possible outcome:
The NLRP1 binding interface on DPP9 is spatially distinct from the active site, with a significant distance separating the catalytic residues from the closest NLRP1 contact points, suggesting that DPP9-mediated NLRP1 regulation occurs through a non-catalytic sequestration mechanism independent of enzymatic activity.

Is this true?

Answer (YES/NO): NO